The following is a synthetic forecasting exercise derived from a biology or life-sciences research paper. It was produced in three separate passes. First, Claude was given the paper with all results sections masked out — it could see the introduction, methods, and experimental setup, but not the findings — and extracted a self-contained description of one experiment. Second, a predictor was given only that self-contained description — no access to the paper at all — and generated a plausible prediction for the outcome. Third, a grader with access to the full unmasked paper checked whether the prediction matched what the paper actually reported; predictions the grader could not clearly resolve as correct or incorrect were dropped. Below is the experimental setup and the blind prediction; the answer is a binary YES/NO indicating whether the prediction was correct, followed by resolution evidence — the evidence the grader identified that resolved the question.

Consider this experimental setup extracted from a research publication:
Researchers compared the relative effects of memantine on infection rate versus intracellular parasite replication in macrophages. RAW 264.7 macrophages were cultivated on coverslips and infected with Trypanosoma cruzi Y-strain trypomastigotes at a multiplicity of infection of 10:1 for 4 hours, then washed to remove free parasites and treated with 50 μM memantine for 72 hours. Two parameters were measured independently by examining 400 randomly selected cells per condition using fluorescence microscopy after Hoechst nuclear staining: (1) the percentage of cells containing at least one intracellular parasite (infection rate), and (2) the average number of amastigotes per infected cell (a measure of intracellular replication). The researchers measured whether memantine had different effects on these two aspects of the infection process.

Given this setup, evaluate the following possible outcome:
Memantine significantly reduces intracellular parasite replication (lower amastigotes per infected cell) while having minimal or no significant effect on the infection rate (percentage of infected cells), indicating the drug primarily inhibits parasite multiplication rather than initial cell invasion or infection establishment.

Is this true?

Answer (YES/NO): NO